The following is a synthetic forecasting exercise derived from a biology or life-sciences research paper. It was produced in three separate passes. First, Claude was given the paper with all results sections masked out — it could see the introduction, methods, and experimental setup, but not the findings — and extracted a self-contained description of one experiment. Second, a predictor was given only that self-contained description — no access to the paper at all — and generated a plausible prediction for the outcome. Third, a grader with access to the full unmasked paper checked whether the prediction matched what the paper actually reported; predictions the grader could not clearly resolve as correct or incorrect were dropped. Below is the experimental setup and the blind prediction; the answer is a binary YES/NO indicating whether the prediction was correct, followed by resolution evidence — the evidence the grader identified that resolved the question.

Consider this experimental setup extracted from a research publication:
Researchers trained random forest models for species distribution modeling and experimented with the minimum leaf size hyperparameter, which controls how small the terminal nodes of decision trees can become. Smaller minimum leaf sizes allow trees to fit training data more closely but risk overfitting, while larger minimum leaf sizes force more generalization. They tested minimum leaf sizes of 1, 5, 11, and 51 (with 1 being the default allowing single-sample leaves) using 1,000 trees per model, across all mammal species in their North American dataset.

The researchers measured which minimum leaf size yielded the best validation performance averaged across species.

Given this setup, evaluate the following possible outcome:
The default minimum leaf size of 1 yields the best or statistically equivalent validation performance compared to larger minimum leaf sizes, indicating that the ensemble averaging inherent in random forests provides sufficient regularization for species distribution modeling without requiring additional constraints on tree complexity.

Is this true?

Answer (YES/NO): NO